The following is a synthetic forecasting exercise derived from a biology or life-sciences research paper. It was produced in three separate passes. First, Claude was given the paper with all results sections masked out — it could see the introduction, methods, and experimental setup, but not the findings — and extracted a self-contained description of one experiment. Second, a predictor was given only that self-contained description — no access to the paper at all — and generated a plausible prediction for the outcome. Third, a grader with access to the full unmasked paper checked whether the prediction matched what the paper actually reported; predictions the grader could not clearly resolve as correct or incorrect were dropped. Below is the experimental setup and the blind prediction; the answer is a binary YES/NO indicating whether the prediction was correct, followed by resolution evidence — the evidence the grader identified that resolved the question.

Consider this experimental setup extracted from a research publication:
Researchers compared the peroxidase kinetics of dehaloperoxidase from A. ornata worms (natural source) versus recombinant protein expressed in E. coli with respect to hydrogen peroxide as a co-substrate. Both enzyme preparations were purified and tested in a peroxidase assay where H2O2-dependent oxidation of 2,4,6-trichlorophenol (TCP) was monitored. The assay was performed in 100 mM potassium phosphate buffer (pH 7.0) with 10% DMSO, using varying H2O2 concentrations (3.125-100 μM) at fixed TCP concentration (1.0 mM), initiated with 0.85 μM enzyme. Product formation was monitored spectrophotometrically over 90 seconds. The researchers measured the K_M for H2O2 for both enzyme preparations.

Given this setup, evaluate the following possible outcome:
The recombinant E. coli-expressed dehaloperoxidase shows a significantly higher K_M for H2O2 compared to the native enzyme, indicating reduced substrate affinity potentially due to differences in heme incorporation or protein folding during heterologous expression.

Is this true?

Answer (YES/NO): NO